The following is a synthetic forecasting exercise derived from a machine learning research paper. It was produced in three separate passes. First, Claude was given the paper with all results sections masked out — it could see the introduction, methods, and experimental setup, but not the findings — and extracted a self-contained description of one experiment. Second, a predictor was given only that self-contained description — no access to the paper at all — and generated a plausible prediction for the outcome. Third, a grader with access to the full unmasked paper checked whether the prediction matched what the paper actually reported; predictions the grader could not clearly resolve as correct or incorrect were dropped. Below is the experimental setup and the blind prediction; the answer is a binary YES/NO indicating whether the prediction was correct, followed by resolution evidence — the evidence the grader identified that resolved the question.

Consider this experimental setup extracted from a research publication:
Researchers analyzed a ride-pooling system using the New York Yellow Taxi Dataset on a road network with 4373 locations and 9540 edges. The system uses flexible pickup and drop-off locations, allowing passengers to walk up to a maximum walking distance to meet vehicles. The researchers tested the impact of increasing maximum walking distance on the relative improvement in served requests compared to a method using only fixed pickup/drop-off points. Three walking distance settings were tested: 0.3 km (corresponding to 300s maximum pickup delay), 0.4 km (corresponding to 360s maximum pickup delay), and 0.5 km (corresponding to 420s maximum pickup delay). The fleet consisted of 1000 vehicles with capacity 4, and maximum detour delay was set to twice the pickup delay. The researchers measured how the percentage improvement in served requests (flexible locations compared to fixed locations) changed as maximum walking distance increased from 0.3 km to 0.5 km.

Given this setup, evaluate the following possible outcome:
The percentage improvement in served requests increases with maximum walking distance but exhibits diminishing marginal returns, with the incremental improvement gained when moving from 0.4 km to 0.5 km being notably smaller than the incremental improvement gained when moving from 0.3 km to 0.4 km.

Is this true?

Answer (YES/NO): NO